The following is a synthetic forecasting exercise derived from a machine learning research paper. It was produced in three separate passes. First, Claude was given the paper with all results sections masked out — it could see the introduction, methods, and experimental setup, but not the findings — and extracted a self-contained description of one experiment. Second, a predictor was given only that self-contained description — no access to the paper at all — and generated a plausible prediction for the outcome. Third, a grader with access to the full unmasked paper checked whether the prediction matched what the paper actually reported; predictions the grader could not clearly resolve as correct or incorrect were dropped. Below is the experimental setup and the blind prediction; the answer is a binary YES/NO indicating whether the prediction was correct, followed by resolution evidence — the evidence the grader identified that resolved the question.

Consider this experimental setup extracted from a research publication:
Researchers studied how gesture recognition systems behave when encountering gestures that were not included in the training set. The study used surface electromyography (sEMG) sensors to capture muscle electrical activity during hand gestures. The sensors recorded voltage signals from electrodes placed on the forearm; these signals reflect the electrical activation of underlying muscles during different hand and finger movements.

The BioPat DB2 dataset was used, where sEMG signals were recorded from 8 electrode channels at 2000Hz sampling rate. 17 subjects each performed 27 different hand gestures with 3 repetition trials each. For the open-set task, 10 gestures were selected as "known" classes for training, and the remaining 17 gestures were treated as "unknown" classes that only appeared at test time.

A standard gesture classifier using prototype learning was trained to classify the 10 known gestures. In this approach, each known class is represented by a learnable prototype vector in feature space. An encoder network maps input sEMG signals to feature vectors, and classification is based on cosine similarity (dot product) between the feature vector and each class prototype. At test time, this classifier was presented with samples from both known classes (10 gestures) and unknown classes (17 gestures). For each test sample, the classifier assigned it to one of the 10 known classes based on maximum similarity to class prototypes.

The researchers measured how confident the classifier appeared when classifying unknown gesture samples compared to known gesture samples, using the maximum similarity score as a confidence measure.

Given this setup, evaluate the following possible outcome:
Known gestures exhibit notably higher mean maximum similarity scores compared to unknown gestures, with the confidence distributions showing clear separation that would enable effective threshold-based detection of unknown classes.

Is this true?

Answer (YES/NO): NO